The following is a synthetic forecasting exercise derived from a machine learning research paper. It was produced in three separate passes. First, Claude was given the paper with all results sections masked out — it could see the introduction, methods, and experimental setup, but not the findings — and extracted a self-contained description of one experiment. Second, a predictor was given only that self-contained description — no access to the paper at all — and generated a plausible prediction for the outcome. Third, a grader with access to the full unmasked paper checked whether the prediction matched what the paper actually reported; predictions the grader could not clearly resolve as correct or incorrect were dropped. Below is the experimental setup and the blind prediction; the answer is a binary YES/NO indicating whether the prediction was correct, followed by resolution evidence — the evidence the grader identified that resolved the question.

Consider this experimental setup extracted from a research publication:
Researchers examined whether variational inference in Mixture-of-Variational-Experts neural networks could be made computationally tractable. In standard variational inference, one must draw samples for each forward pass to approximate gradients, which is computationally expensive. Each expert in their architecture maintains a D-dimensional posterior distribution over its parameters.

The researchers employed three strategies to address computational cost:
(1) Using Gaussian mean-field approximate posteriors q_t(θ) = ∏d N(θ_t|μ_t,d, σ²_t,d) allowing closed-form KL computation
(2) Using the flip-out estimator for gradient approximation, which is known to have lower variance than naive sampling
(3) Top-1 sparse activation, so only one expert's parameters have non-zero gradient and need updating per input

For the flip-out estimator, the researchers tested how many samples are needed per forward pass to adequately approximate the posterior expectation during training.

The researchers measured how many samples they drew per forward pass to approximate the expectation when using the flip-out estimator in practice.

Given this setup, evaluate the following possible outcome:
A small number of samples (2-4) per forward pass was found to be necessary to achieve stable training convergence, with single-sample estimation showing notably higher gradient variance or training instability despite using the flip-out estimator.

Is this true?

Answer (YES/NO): NO